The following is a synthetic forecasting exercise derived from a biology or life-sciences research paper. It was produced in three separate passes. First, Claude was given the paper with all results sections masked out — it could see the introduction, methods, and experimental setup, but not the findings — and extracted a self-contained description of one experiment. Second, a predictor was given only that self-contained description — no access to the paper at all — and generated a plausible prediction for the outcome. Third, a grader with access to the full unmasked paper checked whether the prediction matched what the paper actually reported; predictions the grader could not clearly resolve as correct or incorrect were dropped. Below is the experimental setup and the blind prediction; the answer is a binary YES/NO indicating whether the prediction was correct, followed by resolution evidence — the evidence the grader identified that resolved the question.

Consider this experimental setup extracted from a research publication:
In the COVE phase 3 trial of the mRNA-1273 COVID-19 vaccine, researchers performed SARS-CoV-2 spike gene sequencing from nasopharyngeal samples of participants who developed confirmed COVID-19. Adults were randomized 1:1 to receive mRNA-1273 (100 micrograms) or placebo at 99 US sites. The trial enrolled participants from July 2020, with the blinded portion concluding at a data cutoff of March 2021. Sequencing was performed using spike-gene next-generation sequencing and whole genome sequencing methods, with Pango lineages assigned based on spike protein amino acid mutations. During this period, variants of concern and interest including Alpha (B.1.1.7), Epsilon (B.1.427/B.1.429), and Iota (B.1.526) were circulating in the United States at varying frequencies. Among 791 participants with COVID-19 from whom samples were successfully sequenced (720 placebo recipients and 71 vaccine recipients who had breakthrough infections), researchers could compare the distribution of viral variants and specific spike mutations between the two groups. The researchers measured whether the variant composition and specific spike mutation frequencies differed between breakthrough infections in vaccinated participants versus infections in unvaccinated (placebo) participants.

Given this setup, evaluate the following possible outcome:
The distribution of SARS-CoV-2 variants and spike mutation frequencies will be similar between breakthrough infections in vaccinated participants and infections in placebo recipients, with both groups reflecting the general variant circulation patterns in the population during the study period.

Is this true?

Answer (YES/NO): NO